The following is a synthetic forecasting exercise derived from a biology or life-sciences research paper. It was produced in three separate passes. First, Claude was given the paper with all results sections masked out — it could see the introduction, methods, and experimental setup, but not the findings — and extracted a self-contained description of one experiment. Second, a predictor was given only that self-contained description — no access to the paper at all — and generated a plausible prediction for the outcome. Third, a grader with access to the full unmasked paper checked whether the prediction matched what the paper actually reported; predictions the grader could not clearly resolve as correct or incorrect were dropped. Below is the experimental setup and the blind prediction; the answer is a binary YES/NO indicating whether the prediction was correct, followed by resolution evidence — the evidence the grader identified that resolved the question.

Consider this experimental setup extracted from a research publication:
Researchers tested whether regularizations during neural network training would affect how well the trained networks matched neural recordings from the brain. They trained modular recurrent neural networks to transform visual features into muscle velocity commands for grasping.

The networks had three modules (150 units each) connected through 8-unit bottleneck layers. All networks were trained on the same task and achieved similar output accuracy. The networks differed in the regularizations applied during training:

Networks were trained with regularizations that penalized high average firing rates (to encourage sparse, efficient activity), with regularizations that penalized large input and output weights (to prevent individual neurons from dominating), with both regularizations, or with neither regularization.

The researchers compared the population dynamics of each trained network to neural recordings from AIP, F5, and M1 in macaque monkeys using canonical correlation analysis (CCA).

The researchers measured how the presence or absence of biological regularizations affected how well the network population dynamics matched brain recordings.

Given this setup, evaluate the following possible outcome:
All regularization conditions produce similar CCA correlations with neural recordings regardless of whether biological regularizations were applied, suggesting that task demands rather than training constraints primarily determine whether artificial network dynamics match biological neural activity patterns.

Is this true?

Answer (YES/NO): NO